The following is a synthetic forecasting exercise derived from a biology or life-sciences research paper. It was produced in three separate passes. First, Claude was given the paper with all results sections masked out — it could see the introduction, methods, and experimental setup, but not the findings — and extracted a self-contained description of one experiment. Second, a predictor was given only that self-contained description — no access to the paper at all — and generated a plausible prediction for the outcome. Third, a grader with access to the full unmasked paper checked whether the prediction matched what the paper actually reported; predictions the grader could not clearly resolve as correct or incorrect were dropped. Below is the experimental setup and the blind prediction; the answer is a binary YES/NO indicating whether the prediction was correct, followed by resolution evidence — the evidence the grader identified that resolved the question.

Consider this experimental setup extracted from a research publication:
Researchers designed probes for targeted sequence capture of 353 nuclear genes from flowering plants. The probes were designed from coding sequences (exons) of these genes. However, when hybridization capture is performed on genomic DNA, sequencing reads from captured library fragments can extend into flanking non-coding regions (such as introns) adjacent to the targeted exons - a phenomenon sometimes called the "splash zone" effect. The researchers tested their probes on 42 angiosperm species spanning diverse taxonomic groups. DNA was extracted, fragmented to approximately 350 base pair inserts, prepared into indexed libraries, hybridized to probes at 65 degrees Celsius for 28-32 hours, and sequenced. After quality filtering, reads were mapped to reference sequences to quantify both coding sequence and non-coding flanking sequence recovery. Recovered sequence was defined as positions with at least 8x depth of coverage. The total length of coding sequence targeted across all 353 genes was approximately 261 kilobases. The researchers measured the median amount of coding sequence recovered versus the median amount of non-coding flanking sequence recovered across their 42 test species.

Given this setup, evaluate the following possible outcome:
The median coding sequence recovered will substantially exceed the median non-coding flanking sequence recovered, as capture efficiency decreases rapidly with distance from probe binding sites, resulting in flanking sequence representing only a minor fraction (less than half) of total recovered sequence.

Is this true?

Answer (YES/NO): NO